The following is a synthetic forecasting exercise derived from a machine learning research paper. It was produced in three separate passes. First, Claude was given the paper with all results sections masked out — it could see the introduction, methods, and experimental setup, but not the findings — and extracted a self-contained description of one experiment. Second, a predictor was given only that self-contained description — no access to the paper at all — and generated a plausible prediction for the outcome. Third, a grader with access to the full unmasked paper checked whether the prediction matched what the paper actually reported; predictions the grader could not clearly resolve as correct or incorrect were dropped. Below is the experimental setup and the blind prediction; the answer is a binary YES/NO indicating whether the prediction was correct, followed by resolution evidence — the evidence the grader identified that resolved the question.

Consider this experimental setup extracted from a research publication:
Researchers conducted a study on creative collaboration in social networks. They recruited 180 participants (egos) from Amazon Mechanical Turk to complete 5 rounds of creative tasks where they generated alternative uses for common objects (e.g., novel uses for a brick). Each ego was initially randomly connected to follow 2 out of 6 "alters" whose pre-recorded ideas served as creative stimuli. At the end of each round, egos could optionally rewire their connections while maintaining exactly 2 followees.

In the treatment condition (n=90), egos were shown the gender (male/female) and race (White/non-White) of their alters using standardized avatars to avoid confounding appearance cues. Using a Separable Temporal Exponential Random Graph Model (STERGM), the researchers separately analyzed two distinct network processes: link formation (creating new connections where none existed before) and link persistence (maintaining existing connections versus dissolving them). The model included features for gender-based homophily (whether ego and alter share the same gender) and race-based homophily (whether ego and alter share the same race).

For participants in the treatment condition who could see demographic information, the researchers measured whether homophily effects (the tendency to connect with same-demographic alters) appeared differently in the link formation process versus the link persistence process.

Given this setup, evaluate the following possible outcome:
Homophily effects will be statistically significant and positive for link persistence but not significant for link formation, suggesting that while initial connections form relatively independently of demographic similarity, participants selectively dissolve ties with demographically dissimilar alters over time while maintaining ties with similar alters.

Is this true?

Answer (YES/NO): NO